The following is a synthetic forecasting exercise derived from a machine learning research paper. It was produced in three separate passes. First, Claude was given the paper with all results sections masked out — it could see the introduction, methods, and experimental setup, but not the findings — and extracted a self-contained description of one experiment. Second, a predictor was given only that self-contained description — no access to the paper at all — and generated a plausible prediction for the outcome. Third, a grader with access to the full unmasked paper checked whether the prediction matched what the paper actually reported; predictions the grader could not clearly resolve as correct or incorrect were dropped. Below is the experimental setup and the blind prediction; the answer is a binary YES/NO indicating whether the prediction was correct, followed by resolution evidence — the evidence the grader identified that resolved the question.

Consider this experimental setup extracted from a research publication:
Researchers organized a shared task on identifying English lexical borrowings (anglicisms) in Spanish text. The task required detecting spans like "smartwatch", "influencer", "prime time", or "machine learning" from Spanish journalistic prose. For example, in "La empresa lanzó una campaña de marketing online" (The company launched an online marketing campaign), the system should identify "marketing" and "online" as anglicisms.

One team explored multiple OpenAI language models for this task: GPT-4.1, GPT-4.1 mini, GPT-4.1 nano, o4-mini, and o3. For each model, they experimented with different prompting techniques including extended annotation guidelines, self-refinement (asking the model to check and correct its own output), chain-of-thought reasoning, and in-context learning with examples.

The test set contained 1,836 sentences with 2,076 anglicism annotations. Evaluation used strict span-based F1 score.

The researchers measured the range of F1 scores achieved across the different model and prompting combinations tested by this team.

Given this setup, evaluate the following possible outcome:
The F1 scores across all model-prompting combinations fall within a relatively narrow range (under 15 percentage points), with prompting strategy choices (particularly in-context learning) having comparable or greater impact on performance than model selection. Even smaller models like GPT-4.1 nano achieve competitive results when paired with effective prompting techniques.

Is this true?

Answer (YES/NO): NO